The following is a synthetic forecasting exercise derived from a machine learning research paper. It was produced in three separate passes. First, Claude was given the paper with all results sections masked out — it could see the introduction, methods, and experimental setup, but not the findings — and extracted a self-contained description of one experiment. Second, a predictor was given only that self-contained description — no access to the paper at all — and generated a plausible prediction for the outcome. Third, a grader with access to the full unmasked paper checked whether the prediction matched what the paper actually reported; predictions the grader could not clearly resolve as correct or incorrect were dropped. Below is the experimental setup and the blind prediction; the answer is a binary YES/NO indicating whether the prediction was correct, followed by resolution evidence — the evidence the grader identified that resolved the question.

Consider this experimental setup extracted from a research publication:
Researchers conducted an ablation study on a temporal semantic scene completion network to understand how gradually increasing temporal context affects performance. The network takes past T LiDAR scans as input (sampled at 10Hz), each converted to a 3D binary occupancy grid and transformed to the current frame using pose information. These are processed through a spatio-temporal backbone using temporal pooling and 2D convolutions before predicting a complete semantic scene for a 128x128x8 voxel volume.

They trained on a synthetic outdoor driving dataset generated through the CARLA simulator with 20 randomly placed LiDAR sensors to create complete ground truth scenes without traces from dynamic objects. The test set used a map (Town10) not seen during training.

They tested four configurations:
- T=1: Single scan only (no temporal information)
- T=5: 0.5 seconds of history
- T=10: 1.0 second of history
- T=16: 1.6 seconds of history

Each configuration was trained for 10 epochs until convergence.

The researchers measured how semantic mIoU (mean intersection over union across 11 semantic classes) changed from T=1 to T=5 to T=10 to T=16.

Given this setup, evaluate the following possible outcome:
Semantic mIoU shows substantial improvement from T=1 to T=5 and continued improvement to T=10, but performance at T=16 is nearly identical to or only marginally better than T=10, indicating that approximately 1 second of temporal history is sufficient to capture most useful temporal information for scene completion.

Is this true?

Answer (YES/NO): NO